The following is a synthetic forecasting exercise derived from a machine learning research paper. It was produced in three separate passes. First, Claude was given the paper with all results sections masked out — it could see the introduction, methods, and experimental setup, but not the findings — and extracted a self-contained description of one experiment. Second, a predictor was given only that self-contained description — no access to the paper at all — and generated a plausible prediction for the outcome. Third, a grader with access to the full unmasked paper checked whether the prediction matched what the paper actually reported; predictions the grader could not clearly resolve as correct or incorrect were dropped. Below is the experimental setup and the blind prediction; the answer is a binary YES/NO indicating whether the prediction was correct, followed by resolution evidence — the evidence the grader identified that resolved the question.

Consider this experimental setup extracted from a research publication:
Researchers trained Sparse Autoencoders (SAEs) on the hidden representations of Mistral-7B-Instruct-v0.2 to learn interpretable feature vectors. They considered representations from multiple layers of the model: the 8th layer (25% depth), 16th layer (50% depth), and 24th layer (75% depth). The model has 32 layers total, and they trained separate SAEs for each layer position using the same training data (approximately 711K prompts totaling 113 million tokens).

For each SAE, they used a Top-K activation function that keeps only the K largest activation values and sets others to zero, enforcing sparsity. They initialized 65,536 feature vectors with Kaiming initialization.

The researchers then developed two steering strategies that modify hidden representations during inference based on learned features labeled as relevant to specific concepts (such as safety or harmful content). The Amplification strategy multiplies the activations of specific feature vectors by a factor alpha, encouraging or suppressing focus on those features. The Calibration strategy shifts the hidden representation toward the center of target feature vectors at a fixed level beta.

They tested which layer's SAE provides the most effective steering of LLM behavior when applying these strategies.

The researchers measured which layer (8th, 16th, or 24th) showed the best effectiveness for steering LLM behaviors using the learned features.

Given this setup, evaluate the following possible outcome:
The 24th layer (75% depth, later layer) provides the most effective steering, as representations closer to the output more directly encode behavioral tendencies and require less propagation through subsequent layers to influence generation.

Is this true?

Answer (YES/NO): NO